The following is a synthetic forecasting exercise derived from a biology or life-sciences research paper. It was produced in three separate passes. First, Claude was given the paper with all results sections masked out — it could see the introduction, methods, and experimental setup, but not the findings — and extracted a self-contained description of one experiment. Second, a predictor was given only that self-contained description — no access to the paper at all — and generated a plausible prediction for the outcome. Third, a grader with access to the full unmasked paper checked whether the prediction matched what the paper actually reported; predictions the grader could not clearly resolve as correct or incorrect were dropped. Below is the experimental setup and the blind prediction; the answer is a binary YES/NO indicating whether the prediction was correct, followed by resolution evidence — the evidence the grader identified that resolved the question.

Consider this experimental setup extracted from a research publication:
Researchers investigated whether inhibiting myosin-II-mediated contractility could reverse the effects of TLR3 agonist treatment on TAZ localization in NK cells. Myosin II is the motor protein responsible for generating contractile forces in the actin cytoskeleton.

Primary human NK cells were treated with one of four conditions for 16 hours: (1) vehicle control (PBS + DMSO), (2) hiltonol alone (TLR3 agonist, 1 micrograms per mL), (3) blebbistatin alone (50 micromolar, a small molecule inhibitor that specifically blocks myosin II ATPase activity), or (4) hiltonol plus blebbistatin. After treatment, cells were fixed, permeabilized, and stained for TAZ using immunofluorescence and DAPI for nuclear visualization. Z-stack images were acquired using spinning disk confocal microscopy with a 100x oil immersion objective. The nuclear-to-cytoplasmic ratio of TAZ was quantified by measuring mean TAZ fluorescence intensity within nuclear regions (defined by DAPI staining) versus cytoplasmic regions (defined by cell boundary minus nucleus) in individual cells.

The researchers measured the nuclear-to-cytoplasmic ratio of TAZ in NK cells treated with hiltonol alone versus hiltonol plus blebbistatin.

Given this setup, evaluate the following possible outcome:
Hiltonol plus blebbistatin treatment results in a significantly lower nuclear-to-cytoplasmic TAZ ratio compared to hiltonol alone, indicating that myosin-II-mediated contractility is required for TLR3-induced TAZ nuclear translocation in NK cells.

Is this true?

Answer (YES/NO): NO